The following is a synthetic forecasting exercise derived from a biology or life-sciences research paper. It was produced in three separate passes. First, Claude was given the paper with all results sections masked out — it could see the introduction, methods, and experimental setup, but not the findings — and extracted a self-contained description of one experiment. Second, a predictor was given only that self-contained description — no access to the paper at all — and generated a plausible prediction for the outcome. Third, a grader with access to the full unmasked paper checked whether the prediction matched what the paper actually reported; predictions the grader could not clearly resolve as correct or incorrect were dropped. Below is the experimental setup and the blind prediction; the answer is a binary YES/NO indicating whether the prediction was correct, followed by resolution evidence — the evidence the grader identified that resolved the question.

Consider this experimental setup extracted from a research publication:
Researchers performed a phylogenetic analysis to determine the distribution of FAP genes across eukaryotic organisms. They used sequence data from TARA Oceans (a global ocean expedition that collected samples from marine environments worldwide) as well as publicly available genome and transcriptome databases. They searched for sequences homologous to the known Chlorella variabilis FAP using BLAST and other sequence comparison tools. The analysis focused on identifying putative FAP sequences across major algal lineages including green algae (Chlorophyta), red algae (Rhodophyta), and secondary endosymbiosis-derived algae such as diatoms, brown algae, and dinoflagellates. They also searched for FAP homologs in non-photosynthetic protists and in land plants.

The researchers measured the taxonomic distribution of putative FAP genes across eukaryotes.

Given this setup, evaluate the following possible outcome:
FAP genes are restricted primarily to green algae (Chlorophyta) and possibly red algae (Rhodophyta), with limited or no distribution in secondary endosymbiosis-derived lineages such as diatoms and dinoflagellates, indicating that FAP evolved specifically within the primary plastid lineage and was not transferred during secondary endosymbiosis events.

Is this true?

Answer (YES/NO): NO